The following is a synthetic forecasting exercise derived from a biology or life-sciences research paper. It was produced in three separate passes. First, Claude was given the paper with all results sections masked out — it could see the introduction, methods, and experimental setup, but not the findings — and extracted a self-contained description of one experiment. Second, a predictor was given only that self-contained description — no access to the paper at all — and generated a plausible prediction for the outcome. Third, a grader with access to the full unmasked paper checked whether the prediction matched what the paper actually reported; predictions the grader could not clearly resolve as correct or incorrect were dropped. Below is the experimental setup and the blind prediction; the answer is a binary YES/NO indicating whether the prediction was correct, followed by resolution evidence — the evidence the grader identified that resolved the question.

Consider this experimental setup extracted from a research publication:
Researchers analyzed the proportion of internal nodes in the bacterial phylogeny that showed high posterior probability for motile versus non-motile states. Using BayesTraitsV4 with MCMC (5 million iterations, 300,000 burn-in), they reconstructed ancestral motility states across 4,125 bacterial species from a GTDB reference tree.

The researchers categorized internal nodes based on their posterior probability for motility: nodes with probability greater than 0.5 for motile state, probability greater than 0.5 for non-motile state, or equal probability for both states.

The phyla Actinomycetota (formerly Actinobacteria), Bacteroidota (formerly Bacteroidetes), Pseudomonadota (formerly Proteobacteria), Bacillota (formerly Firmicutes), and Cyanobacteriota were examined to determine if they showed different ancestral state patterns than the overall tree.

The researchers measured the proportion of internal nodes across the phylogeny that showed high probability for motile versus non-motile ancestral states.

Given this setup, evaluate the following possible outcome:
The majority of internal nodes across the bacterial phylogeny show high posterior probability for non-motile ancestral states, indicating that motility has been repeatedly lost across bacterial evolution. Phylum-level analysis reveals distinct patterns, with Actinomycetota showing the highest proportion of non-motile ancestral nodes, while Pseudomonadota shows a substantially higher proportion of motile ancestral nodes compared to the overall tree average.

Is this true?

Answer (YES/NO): NO